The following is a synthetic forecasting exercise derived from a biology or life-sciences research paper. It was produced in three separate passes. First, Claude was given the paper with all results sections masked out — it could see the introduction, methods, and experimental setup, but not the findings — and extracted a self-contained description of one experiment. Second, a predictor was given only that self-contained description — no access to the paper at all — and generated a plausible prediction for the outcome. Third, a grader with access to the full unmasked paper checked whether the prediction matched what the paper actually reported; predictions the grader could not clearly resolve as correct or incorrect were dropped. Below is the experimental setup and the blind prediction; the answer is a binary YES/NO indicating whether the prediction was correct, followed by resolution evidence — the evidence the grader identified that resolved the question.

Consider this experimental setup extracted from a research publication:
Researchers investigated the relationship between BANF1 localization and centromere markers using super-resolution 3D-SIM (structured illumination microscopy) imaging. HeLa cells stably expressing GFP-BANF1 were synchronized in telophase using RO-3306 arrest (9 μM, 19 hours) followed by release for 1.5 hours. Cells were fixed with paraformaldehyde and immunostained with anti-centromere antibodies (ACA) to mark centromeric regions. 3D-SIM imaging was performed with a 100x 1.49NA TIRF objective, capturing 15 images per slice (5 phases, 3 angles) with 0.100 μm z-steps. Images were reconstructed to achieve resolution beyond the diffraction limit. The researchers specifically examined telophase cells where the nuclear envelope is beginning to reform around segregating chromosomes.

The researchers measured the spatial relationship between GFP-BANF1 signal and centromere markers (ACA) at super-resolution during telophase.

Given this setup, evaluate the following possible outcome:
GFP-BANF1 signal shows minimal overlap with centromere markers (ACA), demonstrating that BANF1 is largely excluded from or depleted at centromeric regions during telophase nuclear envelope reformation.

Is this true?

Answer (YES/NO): NO